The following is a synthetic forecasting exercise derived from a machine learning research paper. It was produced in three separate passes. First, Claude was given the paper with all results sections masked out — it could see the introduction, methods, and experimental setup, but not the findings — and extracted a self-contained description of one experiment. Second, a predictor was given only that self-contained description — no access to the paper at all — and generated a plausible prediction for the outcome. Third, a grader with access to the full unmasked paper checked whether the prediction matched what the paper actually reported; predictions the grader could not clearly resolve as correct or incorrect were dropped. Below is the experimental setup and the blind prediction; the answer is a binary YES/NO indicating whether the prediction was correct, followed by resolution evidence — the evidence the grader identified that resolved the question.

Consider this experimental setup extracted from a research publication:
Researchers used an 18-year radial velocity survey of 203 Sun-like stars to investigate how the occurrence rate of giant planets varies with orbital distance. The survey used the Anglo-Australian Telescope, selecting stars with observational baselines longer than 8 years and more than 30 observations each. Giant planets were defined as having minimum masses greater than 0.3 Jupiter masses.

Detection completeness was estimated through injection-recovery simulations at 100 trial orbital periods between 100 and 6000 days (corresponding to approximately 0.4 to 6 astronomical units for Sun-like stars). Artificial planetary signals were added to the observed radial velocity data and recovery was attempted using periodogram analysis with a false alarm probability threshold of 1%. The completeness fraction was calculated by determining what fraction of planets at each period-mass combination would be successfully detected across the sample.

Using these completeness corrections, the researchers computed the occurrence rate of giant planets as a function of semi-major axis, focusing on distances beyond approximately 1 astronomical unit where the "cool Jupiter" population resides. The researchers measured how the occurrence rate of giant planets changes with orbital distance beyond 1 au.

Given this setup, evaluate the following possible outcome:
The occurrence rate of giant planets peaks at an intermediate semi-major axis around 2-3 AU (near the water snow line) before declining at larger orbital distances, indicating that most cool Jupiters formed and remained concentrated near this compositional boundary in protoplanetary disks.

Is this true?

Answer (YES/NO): NO